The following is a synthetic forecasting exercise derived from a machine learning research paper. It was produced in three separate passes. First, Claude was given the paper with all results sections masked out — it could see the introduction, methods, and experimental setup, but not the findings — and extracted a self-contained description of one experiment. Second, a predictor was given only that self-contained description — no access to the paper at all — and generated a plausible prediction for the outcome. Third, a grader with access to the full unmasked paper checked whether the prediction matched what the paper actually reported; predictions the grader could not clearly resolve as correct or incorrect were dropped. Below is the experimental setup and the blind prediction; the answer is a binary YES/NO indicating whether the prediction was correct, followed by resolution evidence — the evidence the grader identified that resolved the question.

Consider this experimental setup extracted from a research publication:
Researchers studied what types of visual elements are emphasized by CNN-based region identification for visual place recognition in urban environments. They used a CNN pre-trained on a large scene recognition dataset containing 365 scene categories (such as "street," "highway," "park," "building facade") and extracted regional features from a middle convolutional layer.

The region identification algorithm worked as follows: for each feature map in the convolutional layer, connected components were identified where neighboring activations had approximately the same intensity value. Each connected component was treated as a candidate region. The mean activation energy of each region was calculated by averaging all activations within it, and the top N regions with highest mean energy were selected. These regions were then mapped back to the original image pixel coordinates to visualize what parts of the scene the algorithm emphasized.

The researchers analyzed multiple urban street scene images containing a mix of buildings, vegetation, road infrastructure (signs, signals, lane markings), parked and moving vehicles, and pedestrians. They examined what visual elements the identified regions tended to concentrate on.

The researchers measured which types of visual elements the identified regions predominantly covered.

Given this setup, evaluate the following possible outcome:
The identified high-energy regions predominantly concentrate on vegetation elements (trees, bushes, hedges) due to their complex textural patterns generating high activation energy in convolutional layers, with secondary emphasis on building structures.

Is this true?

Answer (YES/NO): NO